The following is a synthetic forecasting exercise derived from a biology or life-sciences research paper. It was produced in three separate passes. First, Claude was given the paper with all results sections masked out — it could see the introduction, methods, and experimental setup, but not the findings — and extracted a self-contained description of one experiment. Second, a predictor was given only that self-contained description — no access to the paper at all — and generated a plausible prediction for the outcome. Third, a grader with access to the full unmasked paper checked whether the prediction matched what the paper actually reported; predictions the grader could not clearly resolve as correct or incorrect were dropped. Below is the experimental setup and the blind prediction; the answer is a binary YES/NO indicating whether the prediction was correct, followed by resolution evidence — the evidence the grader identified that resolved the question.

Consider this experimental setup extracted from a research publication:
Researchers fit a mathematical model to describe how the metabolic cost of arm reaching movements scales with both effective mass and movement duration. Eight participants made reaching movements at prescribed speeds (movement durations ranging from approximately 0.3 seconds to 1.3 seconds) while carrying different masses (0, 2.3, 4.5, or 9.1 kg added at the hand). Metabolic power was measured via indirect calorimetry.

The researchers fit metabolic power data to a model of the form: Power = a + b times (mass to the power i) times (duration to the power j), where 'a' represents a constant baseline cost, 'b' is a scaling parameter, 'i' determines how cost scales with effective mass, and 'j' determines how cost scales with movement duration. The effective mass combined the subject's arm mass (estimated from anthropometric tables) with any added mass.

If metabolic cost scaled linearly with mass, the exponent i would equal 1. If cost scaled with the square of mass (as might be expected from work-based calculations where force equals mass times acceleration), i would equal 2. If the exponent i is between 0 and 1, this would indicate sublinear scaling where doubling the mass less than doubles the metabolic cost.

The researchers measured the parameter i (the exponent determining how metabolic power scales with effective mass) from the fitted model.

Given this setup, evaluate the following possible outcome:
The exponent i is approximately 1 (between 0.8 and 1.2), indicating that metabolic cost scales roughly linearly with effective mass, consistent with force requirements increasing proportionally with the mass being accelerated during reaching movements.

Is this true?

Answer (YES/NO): YES